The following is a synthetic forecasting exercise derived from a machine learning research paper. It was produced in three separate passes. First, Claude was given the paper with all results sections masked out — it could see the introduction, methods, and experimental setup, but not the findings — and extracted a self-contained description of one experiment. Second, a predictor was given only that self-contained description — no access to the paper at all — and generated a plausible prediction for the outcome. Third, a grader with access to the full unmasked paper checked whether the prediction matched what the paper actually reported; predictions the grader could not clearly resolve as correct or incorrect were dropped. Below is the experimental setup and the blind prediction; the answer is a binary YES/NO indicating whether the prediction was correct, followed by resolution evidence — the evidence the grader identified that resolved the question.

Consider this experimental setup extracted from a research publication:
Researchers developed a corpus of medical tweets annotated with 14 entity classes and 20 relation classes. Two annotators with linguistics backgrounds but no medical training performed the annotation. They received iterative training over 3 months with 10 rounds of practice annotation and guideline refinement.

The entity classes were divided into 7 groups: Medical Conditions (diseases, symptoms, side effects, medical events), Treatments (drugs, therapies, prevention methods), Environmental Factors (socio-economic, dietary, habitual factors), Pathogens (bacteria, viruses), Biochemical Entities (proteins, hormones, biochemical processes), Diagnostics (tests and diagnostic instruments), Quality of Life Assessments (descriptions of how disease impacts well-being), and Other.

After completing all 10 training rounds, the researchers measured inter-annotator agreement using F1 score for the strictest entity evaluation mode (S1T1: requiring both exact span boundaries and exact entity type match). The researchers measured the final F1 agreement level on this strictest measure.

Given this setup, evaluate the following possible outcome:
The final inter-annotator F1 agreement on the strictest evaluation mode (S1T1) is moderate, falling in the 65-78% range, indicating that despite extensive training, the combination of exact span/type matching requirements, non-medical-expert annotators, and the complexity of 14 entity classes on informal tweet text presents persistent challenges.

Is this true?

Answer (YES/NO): NO